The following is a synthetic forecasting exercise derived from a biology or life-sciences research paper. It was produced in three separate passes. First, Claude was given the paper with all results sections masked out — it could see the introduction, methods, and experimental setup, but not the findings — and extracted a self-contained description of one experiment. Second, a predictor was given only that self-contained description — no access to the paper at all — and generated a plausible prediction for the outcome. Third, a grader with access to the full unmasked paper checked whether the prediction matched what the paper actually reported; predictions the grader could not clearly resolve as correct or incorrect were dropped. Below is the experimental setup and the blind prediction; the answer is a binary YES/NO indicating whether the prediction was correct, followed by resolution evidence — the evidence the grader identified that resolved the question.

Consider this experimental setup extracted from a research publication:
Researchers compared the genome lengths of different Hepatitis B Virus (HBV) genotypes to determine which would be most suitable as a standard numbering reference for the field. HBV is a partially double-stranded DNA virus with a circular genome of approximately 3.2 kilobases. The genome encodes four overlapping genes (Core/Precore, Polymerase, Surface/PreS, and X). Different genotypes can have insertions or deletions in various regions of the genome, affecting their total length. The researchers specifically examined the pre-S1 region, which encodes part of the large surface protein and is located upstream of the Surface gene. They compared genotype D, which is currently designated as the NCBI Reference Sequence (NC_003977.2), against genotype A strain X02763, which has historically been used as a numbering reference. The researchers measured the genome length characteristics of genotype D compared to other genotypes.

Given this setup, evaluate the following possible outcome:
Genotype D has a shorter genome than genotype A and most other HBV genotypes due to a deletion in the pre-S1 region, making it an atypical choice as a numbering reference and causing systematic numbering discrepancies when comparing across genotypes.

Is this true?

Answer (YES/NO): YES